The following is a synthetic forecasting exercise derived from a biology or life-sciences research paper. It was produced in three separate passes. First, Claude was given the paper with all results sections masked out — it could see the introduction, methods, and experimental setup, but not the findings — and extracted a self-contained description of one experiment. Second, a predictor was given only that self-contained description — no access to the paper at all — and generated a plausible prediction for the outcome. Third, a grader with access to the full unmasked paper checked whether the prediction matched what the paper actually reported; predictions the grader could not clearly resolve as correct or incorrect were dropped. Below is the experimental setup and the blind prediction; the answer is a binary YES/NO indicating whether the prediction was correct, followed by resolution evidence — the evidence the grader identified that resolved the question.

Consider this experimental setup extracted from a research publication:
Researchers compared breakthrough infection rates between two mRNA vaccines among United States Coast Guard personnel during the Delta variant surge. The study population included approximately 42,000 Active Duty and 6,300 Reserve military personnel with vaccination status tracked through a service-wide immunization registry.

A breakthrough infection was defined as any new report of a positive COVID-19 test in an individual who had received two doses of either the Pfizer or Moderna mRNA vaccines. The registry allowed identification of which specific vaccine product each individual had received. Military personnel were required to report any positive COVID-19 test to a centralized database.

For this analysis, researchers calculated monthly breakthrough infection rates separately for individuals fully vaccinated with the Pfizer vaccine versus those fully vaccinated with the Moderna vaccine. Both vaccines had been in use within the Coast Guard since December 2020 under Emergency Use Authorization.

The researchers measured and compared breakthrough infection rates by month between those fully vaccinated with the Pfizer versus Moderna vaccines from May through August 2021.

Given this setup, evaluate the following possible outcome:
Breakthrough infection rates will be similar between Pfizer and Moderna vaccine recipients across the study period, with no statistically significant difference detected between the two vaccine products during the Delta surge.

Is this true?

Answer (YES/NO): YES